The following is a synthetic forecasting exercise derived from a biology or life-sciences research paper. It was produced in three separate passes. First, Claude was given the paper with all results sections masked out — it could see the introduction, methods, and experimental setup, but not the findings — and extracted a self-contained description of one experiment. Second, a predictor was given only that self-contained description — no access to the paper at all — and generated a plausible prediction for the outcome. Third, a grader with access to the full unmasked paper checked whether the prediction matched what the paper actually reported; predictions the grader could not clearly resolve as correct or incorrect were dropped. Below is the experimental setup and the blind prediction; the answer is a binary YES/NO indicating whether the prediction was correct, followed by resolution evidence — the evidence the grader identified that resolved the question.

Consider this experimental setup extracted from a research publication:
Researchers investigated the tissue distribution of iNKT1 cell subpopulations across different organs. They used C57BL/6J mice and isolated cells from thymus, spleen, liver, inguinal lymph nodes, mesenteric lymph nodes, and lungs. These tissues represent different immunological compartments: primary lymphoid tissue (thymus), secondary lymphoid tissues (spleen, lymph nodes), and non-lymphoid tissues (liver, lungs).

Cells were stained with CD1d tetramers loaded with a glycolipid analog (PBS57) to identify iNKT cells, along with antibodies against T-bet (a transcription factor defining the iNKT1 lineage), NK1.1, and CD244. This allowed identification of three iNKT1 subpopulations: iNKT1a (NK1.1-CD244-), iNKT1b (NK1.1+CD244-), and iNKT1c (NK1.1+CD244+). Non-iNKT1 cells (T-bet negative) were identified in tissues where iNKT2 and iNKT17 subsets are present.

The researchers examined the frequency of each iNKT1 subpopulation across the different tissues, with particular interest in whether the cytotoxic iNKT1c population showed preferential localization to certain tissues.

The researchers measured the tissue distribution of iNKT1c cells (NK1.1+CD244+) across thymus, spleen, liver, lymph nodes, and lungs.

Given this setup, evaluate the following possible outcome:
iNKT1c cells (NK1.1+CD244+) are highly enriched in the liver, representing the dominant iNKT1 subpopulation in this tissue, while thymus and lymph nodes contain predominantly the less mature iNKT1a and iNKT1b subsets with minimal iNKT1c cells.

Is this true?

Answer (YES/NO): NO